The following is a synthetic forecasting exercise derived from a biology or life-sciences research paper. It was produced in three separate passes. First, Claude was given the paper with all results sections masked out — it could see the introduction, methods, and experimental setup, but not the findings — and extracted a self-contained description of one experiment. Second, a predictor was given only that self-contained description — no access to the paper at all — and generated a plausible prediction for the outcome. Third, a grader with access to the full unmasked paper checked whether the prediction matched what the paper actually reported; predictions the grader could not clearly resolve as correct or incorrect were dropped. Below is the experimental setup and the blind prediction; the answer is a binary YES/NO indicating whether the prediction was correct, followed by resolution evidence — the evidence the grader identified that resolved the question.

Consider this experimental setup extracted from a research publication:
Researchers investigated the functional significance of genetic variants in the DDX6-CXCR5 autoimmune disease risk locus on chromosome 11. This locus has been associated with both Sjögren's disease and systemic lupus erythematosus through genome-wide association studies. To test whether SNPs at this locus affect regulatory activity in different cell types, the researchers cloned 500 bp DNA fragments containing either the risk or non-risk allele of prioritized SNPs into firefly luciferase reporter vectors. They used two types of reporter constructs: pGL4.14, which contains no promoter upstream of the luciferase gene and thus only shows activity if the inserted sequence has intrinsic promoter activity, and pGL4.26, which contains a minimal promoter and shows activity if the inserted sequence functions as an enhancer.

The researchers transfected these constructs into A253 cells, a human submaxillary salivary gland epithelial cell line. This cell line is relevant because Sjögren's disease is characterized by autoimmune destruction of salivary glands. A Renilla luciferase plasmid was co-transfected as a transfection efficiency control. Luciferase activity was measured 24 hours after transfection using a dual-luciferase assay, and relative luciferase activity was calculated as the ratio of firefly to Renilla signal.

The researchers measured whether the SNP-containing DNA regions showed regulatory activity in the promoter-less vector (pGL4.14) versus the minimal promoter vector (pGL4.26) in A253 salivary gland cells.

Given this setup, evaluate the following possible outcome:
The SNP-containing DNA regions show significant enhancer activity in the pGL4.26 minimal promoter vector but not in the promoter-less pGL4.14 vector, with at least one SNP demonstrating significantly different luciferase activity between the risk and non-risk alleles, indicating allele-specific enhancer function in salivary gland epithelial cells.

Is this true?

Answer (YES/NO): NO